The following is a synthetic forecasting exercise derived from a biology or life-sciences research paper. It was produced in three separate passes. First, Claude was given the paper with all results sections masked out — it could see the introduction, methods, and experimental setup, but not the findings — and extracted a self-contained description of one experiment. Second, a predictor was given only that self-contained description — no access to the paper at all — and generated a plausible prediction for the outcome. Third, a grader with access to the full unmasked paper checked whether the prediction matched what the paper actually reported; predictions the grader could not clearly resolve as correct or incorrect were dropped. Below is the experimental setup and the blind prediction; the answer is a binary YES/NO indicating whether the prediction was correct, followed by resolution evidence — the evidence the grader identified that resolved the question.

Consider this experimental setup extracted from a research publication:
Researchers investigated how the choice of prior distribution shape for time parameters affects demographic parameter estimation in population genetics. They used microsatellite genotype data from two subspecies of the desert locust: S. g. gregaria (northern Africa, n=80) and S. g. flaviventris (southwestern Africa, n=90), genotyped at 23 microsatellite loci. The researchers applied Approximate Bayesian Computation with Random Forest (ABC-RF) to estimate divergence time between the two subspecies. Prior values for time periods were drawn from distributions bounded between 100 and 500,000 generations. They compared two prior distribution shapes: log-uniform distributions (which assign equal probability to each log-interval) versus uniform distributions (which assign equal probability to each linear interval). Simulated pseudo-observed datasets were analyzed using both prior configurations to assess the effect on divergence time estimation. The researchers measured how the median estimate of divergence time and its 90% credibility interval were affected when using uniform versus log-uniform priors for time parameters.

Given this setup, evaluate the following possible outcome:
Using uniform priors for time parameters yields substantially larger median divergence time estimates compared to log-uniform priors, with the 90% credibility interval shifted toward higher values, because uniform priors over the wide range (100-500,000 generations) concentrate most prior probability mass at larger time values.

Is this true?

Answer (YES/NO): NO